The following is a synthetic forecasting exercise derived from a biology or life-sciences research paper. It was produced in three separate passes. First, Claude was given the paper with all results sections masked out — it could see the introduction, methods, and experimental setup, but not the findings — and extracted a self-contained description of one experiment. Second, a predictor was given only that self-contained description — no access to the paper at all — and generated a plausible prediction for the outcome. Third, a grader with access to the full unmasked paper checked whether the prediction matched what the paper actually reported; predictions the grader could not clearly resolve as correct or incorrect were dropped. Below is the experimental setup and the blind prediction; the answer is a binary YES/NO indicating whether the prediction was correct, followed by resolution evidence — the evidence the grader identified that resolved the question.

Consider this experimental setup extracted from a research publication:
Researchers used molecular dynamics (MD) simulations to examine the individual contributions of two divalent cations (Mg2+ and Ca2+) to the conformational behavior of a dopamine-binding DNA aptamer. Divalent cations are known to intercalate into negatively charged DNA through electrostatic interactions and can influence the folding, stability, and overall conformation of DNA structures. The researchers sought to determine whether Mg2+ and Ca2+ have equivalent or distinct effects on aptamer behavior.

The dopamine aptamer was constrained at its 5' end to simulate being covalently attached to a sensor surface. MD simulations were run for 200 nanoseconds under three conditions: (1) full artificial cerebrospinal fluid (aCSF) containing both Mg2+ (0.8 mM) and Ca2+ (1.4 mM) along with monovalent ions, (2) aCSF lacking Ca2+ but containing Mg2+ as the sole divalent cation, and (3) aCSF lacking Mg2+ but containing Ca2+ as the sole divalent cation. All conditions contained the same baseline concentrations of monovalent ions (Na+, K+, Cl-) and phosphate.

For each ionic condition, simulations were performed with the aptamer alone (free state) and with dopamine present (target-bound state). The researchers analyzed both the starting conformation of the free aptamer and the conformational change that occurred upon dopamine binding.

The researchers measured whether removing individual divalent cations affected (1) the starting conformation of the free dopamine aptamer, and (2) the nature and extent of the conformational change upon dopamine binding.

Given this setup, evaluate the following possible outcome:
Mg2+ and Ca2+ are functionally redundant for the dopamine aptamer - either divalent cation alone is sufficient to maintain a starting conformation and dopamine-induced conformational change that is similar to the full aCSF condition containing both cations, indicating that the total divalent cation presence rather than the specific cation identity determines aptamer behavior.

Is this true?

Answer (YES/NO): NO